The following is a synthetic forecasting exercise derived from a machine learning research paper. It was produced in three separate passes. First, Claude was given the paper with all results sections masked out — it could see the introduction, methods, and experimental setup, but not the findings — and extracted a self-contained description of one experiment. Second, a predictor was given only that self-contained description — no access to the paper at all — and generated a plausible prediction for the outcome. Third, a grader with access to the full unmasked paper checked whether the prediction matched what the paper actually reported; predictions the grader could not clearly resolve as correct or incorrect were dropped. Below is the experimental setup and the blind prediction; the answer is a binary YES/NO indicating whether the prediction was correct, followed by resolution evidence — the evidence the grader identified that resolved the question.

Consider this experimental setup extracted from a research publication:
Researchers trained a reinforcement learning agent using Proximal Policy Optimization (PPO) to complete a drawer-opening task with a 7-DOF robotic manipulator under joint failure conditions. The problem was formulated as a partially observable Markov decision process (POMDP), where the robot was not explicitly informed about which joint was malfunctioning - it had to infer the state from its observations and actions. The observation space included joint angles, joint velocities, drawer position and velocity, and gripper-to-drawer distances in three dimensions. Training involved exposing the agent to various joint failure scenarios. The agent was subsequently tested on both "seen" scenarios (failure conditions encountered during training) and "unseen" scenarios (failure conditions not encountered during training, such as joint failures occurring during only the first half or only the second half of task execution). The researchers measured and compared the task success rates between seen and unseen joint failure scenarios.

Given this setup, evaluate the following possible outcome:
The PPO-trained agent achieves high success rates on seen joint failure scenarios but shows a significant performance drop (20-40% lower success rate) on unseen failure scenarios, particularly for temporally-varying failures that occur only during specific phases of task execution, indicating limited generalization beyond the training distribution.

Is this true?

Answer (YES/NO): NO